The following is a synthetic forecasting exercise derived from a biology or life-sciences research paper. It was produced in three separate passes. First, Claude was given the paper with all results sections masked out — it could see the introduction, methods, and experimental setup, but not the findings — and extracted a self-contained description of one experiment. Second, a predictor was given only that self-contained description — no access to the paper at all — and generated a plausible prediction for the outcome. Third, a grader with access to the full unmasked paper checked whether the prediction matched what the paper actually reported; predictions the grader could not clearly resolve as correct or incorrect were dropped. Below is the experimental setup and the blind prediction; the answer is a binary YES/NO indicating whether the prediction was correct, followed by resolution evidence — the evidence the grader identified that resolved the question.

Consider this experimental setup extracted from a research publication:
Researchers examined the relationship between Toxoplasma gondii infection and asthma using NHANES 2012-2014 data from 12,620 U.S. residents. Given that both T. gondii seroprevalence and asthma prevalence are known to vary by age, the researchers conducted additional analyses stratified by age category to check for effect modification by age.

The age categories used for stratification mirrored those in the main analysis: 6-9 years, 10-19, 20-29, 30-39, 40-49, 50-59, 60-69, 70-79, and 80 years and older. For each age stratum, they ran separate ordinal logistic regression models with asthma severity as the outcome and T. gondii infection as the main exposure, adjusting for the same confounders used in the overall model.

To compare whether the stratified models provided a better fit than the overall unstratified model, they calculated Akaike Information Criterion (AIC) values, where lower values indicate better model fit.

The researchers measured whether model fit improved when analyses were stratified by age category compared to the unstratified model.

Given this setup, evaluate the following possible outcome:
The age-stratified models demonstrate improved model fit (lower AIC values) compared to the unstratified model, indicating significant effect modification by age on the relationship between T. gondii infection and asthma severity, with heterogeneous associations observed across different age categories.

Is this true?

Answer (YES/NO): NO